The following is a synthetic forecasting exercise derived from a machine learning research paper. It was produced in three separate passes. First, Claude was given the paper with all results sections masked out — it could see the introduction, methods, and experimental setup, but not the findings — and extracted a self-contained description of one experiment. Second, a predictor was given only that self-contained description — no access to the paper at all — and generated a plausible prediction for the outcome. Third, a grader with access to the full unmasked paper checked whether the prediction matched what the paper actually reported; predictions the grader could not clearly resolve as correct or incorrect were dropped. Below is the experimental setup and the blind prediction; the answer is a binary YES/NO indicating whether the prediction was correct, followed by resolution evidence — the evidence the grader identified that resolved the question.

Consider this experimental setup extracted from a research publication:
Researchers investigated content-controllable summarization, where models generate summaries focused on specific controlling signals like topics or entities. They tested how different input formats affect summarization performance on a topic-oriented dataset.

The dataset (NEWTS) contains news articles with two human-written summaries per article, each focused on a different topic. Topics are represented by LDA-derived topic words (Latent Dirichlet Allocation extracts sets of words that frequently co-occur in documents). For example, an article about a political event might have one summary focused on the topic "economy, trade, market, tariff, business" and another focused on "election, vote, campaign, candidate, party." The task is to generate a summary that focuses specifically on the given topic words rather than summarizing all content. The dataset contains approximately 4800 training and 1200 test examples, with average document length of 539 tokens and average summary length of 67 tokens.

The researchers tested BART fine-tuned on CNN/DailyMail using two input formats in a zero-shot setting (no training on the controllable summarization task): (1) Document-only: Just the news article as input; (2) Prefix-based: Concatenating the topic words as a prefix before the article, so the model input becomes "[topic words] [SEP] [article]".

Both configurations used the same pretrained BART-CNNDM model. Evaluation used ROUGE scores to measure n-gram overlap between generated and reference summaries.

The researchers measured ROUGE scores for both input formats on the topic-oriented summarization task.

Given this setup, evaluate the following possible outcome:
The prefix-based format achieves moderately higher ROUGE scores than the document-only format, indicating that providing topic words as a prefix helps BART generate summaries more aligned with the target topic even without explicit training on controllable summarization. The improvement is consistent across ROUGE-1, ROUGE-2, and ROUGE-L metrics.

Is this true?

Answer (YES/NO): NO